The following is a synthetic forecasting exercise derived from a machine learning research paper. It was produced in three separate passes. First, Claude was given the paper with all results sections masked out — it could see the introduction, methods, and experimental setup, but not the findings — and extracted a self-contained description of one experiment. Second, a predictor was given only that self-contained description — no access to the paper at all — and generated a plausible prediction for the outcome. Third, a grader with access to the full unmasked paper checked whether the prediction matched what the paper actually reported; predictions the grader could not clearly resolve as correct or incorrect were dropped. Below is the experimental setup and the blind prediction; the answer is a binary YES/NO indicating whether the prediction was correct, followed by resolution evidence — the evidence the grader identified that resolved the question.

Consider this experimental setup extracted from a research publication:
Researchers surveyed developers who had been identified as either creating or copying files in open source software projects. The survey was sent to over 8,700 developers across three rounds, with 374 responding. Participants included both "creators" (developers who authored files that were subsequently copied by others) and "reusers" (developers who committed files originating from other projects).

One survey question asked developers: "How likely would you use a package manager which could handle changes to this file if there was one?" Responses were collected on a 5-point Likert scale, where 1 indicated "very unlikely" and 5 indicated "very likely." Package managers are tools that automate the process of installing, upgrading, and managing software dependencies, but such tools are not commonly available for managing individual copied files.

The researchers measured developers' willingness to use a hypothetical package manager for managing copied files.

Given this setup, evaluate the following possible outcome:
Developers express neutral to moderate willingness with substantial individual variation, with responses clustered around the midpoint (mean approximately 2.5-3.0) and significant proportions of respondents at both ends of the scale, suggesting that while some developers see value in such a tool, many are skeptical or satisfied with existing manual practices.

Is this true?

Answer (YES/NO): YES